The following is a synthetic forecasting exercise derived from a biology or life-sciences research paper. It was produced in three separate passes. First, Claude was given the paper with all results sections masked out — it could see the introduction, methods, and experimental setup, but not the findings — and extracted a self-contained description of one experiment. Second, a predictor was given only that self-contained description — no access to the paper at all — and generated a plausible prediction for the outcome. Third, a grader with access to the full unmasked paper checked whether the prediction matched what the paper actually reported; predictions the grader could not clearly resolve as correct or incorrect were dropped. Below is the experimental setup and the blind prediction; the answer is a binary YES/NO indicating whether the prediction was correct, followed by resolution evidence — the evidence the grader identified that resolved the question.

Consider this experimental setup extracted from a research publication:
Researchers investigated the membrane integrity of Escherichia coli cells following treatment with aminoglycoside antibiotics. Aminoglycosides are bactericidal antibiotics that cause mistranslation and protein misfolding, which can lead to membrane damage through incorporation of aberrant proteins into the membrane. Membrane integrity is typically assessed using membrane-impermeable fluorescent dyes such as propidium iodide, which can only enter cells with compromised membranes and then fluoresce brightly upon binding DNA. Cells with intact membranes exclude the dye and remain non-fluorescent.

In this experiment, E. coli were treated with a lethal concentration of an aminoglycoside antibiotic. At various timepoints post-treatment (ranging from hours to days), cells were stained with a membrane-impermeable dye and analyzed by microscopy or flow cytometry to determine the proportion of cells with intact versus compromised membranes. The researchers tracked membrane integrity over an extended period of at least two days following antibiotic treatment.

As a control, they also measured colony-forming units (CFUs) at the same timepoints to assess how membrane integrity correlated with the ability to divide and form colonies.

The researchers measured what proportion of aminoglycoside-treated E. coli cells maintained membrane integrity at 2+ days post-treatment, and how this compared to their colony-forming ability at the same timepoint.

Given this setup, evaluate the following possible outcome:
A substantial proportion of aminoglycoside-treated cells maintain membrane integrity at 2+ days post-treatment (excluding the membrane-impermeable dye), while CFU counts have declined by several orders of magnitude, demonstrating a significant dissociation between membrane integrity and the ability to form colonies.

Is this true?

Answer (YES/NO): YES